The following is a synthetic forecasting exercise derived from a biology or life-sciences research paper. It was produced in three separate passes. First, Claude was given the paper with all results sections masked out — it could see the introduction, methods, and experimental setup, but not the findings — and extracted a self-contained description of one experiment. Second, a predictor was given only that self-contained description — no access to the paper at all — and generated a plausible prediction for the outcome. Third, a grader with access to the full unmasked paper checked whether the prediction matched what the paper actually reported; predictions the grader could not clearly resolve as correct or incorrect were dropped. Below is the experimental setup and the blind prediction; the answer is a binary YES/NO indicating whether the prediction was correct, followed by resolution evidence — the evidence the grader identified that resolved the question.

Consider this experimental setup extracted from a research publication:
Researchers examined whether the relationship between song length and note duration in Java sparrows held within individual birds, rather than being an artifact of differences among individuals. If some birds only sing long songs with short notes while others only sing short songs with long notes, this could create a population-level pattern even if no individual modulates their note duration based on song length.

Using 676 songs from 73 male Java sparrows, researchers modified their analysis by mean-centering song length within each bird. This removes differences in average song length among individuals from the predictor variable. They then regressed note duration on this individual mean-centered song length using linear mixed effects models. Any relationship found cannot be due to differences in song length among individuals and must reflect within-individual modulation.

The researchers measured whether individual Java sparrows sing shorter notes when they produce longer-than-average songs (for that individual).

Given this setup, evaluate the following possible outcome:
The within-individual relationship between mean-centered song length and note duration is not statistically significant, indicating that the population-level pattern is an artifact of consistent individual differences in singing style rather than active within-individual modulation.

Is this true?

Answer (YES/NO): NO